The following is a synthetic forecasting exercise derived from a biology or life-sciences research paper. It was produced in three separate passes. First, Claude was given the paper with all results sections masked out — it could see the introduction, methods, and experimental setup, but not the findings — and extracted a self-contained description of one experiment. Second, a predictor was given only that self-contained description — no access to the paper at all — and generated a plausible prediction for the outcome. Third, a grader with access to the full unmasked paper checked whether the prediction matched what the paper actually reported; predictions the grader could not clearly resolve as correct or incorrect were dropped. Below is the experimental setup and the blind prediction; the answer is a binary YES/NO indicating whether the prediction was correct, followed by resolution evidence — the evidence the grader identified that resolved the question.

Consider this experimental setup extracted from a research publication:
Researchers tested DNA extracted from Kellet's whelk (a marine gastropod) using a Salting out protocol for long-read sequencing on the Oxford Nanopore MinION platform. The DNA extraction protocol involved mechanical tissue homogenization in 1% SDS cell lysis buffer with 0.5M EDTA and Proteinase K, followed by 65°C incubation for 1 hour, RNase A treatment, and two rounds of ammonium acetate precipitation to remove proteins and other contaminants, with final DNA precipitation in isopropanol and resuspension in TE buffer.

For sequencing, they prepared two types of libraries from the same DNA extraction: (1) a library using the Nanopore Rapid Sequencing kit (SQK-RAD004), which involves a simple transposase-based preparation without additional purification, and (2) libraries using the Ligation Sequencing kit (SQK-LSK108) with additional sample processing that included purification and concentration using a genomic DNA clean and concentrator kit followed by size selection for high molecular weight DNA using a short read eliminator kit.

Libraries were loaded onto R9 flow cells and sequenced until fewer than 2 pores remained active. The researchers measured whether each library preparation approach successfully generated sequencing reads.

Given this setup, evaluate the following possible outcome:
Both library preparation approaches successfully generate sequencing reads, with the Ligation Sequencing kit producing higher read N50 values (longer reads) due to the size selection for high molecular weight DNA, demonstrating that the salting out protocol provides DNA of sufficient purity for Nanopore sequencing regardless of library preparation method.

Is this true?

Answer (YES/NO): NO